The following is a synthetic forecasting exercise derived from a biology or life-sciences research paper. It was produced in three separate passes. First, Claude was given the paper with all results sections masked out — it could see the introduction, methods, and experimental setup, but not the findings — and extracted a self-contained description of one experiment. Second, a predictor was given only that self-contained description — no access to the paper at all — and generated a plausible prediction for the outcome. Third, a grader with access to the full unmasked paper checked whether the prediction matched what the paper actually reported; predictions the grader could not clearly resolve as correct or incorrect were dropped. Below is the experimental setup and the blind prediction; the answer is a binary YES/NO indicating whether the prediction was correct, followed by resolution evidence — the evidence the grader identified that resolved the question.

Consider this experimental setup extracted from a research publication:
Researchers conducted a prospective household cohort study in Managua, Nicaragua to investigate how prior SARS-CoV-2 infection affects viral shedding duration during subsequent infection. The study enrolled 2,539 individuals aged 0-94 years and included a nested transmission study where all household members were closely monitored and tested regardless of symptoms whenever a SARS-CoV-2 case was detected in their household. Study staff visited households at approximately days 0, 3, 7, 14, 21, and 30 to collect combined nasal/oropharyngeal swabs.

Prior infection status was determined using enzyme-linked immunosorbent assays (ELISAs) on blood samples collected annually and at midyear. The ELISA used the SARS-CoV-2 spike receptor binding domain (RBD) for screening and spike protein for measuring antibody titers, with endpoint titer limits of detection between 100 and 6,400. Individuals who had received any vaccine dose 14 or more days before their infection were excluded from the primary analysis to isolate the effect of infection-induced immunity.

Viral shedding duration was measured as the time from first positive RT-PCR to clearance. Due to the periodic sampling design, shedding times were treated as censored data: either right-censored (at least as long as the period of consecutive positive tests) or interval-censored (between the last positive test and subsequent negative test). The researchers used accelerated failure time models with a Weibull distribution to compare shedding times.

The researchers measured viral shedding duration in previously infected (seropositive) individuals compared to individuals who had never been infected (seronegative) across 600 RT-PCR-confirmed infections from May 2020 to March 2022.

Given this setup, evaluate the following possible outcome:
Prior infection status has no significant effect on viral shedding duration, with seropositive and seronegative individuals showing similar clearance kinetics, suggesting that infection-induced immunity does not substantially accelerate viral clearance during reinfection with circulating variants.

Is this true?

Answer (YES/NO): NO